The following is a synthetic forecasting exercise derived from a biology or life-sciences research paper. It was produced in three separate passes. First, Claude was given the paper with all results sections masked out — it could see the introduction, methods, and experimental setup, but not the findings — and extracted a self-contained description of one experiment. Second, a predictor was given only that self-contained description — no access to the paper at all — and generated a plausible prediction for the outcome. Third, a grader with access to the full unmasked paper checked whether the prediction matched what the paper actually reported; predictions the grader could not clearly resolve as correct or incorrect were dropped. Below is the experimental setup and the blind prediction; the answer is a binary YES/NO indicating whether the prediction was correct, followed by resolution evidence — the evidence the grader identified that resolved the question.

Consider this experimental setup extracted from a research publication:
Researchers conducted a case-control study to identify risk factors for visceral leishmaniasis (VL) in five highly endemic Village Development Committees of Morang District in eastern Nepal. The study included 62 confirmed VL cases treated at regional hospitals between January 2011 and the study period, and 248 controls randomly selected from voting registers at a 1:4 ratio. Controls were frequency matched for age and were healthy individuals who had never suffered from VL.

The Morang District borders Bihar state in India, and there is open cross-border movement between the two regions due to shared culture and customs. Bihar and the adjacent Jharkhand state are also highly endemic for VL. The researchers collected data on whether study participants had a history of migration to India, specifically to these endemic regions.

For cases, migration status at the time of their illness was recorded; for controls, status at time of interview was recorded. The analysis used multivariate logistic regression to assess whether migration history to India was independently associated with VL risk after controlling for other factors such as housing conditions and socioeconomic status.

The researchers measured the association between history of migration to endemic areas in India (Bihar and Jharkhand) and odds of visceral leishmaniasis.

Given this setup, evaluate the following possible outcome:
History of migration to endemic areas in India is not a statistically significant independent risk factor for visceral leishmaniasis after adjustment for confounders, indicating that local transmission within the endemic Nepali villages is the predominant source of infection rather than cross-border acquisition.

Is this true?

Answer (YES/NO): NO